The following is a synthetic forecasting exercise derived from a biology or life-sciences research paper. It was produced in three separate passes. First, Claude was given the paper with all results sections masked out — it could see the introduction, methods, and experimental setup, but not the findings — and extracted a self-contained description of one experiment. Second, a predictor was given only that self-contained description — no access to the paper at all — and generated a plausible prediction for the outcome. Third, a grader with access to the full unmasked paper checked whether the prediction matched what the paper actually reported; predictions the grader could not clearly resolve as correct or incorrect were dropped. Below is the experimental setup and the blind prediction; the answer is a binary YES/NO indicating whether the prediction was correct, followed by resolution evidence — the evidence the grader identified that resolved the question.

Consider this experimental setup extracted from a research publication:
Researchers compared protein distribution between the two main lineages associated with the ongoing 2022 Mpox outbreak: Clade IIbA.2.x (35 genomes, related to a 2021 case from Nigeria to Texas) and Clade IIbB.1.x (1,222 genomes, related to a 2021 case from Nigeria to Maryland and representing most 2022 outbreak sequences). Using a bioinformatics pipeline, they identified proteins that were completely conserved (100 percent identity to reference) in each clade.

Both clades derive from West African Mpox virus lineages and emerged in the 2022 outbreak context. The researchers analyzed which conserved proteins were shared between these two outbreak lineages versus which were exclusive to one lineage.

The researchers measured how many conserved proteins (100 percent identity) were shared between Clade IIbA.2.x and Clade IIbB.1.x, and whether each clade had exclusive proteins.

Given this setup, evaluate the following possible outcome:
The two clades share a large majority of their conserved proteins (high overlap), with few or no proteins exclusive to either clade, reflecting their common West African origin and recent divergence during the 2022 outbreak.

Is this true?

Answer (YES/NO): YES